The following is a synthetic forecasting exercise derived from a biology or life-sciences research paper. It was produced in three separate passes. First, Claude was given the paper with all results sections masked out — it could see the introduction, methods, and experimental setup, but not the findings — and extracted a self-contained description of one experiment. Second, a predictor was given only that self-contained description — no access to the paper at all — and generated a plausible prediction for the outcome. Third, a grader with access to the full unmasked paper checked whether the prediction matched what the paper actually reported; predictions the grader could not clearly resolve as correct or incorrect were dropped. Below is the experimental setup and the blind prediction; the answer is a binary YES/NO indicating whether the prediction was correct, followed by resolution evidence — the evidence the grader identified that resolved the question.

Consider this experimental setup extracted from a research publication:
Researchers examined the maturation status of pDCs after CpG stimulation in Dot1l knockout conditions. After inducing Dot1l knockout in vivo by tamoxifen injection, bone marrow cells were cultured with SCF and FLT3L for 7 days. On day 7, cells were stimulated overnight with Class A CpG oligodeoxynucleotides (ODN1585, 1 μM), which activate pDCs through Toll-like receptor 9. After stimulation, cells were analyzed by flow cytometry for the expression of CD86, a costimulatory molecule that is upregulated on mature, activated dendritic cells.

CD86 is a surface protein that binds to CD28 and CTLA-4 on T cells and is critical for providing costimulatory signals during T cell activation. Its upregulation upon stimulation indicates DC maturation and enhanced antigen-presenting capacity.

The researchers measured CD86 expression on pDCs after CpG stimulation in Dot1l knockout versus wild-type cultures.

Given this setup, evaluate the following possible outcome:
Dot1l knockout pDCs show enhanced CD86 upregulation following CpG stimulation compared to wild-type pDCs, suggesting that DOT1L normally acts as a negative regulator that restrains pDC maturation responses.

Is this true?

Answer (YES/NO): NO